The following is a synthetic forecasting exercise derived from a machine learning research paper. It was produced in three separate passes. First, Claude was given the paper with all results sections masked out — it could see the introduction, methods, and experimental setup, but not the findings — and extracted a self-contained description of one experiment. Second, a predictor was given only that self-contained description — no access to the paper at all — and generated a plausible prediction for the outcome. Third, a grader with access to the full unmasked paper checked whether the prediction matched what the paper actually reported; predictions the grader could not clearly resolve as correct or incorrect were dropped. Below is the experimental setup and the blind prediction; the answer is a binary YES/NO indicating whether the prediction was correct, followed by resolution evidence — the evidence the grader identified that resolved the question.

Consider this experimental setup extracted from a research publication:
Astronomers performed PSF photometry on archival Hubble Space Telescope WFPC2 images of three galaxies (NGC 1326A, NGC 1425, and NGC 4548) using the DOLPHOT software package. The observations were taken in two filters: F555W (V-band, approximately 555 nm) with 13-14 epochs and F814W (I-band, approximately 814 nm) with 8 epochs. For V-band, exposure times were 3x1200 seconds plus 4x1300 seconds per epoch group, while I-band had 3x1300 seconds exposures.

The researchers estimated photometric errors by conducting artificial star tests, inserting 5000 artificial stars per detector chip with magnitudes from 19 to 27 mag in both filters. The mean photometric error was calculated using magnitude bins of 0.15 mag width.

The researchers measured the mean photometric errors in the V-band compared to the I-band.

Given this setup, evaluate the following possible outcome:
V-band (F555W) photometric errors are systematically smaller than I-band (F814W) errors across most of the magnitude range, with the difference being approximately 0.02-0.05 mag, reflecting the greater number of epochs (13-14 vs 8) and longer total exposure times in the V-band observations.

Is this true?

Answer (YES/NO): NO